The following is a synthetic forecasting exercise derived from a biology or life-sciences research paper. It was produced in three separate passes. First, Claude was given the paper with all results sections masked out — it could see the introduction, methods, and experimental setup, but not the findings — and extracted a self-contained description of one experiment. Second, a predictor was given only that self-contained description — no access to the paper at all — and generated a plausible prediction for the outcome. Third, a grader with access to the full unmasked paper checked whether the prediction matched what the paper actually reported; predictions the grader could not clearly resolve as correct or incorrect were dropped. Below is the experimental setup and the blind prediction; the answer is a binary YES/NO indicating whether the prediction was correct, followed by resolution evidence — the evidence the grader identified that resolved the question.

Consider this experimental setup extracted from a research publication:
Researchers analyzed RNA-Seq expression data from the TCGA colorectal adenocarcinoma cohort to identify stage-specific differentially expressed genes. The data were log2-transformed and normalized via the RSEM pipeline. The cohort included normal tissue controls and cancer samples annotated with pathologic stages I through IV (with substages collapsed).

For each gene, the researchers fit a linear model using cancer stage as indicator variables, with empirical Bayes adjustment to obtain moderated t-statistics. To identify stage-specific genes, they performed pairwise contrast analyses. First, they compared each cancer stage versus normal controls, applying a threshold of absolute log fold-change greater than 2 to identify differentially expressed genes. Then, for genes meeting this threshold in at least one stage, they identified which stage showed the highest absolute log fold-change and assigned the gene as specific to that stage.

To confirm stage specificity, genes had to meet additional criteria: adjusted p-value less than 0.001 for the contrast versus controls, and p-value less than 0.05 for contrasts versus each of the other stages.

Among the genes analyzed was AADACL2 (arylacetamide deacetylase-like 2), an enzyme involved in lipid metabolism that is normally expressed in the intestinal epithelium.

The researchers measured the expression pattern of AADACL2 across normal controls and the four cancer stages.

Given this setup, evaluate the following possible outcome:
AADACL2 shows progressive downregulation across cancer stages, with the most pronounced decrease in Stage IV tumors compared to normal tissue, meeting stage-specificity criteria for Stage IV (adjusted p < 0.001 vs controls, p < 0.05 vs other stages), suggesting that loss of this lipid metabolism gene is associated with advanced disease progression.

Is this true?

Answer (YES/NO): NO